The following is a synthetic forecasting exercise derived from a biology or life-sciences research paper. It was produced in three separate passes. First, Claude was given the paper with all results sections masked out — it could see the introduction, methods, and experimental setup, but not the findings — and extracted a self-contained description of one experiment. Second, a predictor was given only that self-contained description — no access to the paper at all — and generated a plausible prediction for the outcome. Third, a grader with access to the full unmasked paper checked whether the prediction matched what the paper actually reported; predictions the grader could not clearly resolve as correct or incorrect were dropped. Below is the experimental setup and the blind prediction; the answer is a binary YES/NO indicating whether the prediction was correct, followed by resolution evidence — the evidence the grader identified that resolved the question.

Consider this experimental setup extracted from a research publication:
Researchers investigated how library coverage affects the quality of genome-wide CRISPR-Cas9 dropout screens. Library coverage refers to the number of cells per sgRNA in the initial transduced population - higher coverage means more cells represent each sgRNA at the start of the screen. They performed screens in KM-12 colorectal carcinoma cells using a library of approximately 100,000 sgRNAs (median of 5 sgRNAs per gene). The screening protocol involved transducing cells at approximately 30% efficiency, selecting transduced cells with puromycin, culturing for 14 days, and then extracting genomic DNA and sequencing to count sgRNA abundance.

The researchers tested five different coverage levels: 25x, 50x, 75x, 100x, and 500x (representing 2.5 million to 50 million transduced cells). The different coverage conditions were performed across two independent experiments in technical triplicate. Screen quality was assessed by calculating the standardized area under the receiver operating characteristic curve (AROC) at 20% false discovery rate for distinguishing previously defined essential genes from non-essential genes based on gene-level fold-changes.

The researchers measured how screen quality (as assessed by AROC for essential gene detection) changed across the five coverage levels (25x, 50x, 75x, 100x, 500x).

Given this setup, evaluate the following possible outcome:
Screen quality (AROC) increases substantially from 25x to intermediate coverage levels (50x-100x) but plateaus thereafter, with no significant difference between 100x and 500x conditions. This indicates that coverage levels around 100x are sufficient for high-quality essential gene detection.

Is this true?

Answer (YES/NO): NO